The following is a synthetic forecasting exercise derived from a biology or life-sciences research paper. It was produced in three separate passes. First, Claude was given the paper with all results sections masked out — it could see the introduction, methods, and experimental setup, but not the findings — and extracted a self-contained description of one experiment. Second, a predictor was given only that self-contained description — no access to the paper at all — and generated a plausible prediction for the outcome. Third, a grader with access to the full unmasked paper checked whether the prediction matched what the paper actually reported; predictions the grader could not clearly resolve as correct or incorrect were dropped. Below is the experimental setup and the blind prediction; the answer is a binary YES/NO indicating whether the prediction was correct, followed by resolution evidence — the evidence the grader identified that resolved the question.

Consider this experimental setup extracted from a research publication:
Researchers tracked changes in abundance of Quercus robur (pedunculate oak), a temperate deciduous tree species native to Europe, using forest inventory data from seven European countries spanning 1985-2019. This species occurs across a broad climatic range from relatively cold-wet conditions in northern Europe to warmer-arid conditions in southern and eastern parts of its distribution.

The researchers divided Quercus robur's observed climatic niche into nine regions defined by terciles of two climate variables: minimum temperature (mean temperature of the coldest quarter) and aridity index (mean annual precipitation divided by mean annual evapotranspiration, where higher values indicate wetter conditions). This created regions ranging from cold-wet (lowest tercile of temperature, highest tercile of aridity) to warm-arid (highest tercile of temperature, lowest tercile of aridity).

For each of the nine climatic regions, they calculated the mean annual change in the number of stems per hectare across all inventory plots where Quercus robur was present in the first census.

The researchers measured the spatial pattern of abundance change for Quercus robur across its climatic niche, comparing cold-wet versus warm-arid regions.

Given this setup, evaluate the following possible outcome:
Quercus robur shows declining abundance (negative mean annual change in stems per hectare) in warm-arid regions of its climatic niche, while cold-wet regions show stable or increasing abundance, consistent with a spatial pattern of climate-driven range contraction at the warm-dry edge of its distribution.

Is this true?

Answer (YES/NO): YES